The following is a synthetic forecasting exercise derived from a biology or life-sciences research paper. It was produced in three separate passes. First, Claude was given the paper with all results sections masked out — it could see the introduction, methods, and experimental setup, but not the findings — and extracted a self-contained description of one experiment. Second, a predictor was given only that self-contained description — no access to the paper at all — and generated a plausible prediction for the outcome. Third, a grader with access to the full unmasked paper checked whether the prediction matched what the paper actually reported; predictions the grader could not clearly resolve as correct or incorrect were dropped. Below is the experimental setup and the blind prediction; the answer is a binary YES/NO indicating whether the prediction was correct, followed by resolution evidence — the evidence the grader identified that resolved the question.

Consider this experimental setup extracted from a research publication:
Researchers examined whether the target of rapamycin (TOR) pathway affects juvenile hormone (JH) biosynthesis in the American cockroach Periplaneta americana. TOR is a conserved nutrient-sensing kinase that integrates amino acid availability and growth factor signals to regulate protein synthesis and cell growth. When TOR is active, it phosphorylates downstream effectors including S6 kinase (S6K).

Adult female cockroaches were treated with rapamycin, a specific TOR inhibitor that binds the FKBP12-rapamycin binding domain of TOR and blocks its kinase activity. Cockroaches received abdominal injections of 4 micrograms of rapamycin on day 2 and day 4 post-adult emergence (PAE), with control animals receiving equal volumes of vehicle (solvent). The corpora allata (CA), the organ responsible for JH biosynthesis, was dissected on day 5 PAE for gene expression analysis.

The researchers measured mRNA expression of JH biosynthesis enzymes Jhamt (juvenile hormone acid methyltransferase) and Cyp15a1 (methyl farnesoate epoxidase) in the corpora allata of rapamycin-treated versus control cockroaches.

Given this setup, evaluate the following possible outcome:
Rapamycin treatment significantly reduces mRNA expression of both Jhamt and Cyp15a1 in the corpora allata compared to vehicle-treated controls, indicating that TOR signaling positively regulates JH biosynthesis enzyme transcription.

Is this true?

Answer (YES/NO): YES